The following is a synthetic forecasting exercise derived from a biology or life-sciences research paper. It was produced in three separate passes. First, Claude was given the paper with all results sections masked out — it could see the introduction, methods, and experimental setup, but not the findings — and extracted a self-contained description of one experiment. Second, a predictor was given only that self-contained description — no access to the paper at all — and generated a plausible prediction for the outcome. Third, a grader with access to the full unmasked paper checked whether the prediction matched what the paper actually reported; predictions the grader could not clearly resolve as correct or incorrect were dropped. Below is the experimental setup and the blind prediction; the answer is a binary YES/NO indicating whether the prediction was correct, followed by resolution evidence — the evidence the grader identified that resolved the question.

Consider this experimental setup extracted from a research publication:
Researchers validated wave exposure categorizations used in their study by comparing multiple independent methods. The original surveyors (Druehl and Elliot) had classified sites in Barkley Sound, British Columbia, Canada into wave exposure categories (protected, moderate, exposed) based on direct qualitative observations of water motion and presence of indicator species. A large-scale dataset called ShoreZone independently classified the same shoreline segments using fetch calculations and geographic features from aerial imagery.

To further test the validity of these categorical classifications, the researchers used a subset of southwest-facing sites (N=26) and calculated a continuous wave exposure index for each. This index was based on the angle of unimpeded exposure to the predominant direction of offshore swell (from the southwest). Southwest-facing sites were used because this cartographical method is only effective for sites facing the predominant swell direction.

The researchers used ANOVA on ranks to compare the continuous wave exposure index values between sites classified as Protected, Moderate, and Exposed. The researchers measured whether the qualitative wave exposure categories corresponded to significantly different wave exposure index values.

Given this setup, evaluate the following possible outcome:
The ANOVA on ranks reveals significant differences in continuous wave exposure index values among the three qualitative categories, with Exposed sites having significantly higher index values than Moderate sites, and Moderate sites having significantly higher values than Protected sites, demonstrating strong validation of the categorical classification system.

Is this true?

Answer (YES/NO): NO